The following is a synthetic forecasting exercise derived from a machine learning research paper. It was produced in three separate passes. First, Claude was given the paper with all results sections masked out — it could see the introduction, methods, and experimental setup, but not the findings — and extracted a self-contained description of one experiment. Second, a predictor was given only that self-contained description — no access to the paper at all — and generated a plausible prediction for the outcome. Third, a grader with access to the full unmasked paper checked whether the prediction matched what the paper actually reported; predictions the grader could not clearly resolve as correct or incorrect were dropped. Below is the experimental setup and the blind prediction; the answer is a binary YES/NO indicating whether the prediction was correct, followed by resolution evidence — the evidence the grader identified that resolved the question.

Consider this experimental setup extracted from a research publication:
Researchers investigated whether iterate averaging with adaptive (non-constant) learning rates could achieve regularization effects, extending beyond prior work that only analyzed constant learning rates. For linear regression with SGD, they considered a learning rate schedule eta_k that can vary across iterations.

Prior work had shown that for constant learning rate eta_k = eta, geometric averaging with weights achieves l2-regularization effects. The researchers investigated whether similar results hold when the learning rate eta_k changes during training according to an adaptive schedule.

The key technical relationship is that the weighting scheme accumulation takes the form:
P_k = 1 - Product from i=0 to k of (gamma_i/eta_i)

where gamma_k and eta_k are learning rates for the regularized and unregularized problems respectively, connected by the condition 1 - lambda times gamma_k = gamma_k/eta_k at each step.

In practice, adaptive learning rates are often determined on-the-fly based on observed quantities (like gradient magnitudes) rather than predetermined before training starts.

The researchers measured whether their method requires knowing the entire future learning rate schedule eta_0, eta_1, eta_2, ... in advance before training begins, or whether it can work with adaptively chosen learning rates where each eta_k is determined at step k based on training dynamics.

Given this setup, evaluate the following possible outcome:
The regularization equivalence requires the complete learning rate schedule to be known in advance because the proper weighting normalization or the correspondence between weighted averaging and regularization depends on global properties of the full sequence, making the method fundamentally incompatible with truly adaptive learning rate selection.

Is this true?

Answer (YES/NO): NO